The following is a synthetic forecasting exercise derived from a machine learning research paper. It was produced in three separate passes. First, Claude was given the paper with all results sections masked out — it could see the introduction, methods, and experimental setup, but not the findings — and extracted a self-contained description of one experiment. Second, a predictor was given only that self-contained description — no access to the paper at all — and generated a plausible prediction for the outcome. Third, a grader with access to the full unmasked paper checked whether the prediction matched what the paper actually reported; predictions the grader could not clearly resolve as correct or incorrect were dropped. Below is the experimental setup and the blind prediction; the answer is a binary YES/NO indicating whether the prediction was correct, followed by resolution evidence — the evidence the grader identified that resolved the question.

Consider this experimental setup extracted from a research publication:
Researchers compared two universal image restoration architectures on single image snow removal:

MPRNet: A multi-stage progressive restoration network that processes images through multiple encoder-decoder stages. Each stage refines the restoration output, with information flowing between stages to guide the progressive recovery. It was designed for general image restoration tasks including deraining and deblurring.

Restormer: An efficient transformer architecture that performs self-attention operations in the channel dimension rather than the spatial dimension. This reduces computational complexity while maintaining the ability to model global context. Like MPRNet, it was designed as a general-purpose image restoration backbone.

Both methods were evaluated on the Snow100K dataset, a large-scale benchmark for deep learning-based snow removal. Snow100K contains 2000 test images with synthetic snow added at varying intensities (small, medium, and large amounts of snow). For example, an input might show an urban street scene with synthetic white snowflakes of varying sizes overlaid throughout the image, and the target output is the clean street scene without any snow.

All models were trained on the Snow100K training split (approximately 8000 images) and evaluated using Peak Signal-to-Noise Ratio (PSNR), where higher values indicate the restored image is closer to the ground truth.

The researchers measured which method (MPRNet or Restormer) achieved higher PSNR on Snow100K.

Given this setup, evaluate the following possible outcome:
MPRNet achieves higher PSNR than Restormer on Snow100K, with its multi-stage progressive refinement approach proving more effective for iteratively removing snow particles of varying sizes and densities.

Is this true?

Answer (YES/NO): NO